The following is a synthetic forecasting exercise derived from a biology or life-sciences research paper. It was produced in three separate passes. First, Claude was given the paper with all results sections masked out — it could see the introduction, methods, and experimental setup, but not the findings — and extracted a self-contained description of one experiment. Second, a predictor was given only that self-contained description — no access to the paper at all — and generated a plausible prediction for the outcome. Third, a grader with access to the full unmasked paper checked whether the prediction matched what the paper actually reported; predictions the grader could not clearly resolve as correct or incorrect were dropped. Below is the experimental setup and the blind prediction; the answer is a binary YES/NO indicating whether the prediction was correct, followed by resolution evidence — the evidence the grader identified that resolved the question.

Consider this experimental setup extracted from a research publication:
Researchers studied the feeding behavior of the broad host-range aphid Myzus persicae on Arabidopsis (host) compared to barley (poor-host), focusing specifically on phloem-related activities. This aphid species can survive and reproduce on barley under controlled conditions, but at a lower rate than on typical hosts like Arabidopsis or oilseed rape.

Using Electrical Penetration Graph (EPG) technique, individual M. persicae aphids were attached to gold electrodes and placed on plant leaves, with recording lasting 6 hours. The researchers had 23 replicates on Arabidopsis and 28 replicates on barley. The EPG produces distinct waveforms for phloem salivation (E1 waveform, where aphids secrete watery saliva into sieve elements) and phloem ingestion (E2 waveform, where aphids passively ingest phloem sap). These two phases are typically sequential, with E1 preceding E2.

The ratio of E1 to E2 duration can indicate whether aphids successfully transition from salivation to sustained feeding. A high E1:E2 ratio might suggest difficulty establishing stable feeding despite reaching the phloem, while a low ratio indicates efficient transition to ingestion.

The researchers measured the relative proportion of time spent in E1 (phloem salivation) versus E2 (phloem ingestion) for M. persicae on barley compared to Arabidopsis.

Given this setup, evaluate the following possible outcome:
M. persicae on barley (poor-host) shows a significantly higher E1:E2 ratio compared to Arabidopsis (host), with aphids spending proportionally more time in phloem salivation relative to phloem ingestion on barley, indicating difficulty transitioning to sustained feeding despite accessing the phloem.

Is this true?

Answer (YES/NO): YES